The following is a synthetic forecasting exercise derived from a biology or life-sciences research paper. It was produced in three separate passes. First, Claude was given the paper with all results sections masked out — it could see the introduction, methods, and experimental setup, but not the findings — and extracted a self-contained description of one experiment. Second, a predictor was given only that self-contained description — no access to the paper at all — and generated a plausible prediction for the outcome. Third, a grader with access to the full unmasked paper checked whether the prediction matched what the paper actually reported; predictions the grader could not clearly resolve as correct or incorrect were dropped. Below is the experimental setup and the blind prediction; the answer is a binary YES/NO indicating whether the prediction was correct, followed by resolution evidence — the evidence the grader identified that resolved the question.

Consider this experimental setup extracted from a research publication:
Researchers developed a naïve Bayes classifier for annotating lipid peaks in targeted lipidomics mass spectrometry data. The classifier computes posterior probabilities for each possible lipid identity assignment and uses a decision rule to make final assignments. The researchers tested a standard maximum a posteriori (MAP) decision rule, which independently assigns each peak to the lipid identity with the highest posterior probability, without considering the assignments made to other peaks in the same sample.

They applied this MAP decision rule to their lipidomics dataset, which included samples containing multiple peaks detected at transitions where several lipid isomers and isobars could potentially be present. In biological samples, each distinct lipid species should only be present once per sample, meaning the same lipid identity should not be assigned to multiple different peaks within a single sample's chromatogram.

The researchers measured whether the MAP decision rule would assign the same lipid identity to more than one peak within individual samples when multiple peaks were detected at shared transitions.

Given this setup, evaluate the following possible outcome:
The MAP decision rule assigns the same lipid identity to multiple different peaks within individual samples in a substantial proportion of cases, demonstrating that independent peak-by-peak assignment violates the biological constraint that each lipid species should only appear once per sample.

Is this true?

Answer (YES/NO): YES